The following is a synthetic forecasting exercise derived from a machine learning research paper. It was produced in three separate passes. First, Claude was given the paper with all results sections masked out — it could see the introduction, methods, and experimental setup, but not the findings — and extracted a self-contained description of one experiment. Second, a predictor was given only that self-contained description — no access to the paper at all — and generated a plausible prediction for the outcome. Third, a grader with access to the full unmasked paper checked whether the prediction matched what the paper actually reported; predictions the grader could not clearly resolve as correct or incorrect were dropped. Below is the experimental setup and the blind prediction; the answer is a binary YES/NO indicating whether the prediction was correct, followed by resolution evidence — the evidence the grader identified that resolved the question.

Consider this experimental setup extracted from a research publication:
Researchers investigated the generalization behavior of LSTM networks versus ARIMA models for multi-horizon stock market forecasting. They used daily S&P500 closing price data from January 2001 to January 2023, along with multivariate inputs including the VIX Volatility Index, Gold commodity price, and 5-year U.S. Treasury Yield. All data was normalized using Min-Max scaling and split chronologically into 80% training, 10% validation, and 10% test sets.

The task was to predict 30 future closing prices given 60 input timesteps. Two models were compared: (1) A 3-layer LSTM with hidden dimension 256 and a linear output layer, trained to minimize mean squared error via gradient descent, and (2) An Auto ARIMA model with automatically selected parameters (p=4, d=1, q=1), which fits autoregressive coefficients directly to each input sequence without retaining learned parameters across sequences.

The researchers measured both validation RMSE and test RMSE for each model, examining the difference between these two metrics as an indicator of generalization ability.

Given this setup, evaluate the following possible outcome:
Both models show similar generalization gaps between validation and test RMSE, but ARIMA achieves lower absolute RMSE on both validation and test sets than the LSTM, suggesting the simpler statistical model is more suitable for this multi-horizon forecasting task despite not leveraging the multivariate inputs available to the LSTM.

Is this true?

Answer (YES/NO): NO